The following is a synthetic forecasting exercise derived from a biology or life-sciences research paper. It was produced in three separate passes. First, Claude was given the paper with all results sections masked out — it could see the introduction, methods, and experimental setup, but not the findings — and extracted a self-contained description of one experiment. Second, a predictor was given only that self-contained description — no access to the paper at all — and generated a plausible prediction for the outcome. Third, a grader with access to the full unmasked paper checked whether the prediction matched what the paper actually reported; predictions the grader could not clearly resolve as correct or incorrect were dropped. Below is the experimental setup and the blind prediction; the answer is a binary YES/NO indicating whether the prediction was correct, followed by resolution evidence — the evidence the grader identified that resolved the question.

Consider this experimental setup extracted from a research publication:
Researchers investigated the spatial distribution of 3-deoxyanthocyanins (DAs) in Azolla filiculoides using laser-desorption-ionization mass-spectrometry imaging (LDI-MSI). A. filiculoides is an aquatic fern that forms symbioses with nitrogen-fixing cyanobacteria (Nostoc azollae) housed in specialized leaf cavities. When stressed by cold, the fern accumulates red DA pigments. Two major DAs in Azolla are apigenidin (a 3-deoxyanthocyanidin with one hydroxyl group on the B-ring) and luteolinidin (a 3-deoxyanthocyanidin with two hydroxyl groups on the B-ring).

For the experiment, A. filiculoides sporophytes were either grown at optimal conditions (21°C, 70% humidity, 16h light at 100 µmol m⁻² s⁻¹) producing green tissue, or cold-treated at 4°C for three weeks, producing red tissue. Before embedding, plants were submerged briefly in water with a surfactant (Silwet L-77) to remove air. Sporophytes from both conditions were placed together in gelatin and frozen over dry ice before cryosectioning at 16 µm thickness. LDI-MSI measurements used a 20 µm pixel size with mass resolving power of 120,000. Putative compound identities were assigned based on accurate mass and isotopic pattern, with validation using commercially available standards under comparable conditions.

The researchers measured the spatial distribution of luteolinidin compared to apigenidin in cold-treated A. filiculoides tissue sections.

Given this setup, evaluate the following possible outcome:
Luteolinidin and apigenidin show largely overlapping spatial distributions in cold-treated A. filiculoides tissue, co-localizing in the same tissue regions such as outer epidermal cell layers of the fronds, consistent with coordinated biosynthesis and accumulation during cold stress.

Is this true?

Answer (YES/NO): NO